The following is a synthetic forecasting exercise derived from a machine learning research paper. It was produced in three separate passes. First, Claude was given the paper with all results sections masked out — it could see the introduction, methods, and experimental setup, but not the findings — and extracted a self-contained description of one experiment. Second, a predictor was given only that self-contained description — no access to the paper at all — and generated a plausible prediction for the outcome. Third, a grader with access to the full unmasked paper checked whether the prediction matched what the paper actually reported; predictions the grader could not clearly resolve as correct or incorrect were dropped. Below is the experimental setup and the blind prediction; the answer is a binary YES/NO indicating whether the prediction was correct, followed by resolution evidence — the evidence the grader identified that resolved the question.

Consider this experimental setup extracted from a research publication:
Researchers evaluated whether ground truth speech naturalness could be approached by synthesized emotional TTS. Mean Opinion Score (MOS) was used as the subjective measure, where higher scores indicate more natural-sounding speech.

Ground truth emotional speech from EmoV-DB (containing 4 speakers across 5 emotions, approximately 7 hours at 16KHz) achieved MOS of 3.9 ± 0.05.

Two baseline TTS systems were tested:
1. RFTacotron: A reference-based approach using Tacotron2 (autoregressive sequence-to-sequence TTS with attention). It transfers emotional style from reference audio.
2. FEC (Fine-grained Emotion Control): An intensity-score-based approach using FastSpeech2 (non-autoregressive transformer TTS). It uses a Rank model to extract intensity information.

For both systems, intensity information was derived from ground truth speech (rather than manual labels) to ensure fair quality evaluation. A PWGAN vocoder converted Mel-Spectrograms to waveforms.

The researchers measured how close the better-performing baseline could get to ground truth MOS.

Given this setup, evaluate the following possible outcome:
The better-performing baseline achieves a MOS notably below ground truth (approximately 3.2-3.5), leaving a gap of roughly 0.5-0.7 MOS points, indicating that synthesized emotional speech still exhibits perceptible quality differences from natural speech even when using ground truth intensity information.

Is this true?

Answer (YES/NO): NO